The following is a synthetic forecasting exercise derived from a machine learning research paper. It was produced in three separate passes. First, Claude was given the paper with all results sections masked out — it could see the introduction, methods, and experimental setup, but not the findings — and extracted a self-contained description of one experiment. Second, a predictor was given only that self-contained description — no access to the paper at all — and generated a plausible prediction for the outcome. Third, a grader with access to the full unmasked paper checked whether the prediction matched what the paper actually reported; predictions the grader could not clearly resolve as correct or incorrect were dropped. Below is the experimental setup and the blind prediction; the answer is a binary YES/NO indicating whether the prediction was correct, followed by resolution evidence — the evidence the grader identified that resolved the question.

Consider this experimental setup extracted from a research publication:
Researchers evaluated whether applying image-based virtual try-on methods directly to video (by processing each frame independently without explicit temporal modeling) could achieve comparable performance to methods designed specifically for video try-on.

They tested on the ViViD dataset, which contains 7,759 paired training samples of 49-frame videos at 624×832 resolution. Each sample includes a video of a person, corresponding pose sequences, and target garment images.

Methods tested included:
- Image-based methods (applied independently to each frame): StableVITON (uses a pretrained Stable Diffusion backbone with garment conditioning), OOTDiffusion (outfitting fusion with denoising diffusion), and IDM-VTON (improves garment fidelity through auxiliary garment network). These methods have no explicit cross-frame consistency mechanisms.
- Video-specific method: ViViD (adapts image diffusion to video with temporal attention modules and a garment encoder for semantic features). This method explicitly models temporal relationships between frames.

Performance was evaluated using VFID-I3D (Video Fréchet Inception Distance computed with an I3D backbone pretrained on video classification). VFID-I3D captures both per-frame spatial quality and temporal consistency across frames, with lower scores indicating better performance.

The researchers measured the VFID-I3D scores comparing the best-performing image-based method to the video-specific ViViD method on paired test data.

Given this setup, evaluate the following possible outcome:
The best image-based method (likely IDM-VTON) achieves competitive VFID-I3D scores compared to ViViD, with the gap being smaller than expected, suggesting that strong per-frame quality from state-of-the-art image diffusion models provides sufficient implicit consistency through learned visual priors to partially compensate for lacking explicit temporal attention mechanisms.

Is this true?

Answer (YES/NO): NO